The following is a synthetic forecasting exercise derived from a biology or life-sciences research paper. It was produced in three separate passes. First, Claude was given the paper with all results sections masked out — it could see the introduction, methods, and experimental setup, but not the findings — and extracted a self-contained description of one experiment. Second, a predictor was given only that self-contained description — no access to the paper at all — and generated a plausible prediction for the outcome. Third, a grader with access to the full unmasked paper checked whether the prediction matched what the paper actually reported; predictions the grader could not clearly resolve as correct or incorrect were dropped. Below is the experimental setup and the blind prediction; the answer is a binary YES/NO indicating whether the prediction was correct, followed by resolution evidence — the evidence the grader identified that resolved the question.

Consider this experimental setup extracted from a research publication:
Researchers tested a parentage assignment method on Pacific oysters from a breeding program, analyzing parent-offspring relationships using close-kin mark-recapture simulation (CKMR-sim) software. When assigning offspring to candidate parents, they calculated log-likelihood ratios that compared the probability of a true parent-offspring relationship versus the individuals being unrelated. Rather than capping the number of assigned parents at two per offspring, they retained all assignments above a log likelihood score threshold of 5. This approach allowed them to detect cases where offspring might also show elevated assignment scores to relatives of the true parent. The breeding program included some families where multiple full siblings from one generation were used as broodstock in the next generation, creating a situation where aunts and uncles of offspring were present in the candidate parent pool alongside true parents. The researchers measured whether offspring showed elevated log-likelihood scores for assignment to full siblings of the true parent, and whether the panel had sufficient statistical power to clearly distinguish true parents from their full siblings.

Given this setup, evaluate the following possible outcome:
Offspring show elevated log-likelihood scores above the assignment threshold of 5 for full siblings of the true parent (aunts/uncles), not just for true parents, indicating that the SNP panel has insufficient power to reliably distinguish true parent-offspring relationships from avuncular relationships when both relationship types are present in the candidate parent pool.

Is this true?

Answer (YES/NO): YES